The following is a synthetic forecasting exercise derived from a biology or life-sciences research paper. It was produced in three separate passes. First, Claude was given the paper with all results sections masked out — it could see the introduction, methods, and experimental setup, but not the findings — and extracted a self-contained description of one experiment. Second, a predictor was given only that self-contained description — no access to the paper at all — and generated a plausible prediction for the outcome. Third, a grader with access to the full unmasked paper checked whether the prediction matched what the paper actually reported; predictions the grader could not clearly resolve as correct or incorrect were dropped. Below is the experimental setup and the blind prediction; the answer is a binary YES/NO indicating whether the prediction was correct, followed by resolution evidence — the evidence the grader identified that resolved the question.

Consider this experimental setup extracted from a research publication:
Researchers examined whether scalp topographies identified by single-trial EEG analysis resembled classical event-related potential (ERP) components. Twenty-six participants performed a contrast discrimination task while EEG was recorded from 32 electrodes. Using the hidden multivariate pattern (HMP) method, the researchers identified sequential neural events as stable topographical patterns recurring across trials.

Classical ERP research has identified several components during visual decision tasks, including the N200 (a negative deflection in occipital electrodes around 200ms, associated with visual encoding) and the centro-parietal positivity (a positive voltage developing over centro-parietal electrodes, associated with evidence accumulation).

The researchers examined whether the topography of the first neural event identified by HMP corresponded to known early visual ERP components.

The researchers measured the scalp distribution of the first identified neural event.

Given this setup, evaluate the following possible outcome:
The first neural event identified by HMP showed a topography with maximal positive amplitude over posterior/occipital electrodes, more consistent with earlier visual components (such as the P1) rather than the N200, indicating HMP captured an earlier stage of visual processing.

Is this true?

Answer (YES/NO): YES